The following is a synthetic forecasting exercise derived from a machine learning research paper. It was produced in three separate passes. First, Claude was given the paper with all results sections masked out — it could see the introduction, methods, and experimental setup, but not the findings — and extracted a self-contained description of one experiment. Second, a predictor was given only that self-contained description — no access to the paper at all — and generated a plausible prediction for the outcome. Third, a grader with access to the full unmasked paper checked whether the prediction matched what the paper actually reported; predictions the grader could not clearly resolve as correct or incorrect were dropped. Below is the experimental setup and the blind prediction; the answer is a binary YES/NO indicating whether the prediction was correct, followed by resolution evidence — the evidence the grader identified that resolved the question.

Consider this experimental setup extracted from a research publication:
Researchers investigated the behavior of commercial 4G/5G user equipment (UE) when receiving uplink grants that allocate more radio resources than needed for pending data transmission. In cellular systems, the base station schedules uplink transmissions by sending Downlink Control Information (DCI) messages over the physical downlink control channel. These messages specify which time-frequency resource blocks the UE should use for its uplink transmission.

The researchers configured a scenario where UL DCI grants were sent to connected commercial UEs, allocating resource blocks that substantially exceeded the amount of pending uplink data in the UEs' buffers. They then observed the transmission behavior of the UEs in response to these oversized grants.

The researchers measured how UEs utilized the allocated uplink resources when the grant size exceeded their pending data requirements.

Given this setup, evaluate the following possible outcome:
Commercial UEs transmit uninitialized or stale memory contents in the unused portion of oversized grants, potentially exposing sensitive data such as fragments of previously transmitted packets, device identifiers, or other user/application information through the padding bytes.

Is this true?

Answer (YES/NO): NO